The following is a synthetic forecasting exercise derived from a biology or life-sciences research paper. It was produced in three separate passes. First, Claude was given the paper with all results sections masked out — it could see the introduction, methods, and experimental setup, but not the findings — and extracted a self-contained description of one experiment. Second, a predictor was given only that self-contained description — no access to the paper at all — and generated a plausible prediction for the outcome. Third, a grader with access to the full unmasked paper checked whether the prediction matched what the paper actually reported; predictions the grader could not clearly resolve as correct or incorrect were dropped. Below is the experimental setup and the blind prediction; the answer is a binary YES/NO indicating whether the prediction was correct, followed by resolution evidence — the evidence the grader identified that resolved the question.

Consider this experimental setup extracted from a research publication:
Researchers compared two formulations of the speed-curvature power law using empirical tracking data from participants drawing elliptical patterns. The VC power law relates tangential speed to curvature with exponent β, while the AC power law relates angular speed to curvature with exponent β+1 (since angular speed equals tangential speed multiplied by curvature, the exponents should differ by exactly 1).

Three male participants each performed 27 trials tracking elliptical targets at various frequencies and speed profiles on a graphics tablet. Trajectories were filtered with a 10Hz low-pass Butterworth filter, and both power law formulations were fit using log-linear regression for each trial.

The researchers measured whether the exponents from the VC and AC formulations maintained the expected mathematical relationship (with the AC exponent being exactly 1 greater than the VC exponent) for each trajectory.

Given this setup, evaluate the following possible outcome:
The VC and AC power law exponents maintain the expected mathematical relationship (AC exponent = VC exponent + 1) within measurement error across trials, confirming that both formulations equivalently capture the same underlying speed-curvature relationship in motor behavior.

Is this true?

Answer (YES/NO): NO